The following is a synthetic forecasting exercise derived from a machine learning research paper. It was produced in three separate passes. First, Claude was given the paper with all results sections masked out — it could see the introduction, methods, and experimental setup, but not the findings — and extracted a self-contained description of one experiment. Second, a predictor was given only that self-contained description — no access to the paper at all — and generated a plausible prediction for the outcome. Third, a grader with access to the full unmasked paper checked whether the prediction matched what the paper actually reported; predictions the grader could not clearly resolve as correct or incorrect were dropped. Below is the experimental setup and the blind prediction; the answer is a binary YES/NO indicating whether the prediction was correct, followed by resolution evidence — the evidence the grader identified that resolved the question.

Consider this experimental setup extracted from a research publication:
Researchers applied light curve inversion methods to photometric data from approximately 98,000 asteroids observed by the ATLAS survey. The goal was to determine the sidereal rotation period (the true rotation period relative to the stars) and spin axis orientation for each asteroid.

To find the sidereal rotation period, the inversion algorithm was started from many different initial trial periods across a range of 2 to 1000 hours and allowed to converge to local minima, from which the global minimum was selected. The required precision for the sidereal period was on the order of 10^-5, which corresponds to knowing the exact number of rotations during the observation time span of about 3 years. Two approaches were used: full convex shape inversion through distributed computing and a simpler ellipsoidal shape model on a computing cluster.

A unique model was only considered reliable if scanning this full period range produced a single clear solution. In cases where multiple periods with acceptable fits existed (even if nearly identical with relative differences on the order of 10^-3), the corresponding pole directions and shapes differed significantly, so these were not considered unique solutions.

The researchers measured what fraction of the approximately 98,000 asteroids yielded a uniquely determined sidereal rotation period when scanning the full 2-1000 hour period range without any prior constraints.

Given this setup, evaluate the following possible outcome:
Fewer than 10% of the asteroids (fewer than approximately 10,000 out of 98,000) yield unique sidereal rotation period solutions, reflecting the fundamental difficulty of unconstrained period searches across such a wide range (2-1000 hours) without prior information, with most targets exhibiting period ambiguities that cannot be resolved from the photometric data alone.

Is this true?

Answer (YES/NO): YES